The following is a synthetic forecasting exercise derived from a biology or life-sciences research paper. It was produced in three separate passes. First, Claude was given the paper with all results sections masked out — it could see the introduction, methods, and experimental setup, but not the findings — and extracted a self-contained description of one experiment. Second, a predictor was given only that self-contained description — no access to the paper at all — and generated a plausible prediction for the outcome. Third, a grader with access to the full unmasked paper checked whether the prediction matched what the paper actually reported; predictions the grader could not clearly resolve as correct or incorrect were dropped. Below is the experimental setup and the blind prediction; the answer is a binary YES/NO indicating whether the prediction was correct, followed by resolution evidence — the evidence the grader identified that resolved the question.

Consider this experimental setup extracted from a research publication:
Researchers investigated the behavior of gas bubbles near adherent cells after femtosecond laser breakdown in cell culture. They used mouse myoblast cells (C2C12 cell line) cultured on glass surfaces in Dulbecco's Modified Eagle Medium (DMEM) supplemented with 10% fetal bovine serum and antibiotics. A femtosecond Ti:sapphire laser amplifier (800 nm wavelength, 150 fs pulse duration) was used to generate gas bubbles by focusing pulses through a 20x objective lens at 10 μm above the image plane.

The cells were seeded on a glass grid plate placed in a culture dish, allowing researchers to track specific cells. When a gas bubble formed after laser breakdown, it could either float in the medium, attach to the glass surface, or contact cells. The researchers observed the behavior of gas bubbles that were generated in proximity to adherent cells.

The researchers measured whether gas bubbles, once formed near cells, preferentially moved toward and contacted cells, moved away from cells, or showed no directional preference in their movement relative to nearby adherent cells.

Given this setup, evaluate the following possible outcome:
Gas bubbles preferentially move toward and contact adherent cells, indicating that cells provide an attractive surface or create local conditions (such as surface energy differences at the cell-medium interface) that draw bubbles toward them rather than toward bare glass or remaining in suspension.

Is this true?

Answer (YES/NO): NO